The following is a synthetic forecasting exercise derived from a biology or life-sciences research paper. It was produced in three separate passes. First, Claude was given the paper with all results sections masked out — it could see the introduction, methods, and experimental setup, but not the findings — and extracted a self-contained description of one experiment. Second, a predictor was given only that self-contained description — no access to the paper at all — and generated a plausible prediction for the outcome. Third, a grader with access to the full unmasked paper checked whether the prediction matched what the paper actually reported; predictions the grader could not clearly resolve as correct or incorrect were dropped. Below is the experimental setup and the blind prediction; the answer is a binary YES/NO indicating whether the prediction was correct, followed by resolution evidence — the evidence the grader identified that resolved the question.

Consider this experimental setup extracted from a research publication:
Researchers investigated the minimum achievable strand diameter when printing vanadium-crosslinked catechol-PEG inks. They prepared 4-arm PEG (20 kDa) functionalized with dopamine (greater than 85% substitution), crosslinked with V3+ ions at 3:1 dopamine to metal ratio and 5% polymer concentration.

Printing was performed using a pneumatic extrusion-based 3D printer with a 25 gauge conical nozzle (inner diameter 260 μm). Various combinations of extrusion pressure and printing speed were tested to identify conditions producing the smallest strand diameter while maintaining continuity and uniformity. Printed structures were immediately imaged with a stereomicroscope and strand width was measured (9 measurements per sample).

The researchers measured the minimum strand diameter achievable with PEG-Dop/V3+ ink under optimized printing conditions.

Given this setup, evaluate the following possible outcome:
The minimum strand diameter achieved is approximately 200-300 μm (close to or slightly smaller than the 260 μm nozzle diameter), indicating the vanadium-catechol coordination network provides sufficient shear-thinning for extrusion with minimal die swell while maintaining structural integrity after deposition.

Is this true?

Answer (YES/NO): NO